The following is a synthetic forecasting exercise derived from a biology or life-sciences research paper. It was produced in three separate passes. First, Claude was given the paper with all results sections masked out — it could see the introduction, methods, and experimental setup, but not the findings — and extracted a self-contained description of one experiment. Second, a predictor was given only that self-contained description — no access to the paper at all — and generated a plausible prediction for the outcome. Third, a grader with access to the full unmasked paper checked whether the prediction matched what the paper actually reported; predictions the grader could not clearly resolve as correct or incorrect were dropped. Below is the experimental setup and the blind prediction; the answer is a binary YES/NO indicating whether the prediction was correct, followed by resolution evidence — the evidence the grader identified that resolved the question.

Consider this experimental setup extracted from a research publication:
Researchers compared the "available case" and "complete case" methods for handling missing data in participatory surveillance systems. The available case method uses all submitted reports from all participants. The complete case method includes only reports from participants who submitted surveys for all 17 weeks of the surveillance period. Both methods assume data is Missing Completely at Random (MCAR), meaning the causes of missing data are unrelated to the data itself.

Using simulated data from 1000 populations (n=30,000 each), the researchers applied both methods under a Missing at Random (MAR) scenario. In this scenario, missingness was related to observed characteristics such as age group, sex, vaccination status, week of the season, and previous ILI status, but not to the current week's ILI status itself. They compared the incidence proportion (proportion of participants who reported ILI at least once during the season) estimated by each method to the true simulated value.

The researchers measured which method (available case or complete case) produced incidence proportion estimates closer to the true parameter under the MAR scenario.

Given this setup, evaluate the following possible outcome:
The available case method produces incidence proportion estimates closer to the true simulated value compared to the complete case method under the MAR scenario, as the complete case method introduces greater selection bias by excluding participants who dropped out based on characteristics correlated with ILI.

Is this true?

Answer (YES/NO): NO